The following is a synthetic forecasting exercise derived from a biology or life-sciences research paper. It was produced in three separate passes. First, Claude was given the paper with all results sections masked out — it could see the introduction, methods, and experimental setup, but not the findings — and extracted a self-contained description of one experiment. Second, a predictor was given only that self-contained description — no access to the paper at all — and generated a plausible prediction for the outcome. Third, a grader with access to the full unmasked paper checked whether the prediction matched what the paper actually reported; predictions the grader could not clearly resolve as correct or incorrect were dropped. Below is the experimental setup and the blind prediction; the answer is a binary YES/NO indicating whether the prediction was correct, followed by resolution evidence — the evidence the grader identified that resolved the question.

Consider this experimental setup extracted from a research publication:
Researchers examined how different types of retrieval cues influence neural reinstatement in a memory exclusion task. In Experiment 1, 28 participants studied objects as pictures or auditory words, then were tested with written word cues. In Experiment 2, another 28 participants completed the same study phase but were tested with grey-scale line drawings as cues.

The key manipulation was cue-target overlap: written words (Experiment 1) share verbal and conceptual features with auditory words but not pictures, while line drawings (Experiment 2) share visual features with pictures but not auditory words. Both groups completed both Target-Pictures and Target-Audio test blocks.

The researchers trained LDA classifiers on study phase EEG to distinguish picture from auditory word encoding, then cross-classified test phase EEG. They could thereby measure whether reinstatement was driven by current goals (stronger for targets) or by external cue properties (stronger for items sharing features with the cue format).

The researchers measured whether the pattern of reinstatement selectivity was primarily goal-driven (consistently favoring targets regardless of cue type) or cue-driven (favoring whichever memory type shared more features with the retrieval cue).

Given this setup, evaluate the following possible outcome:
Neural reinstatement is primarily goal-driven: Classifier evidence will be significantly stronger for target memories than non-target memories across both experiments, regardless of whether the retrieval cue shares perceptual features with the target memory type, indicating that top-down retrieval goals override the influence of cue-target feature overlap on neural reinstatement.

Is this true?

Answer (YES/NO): NO